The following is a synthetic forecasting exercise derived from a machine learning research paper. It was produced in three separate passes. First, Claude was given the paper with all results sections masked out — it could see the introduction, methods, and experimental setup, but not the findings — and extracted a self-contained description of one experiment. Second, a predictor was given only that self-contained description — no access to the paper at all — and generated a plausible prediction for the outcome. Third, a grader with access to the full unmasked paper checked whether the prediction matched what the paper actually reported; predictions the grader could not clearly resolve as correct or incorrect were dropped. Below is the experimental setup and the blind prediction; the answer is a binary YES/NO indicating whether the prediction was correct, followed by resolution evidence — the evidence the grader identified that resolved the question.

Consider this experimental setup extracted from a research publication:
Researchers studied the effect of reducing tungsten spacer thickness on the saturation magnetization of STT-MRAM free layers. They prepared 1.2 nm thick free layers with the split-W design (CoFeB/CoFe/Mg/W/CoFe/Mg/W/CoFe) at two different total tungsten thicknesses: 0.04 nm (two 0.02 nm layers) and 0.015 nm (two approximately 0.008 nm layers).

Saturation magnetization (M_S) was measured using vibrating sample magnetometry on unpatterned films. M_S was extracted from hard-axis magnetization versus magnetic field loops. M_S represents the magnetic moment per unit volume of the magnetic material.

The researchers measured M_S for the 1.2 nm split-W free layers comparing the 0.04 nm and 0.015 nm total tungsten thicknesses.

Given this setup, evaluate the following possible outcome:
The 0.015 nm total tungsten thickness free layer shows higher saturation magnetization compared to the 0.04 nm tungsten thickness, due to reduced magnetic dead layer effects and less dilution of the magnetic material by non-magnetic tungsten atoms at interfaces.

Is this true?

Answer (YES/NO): YES